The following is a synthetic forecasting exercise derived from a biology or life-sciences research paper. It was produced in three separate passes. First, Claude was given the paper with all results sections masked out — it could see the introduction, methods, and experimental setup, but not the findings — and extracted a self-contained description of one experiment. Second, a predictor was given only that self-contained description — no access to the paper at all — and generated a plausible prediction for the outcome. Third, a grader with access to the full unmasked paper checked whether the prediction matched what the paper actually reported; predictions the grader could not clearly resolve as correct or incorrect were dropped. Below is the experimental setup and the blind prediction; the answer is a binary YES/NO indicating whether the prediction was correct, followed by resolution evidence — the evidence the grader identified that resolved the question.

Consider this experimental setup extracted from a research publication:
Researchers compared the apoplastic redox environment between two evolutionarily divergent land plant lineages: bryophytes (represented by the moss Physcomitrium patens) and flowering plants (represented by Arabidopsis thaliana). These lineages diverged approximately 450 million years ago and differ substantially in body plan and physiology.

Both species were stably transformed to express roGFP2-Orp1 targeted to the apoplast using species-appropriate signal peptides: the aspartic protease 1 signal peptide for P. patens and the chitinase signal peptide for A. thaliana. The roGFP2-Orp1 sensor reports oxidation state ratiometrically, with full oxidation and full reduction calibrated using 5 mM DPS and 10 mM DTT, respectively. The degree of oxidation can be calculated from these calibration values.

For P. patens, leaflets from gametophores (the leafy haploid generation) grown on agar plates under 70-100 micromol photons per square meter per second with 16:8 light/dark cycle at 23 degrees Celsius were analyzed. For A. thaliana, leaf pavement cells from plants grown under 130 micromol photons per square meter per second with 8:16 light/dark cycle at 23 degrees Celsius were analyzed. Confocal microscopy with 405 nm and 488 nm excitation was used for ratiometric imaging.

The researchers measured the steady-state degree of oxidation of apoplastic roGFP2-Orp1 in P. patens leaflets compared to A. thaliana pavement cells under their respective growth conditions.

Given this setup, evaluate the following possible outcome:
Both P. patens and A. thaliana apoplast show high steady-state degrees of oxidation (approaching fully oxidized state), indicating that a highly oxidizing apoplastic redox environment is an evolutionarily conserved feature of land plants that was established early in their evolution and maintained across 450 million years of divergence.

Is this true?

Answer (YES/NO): NO